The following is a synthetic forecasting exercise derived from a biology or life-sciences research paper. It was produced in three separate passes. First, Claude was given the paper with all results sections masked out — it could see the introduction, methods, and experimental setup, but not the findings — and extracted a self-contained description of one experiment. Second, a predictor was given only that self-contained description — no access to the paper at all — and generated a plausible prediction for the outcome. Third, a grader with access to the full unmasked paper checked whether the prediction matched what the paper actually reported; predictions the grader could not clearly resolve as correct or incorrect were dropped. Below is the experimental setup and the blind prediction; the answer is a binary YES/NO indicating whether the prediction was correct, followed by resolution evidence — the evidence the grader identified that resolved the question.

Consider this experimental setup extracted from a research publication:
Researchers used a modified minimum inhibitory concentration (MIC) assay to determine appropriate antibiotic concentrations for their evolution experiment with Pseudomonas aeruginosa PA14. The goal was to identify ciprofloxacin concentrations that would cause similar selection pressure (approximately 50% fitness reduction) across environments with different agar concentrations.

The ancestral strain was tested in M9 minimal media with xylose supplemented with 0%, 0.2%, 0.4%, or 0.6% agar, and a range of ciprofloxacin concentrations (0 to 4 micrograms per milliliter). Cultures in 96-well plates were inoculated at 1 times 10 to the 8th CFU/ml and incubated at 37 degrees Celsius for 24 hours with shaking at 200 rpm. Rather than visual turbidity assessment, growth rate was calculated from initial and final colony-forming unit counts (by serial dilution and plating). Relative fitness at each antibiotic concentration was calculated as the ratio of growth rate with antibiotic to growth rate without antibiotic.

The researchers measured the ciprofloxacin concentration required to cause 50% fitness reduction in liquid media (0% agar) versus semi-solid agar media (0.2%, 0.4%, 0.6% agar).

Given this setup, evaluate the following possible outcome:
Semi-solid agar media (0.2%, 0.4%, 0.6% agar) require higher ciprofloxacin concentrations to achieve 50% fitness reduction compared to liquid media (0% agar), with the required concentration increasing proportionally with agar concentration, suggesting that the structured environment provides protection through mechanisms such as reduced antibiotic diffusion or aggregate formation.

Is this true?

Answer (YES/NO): NO